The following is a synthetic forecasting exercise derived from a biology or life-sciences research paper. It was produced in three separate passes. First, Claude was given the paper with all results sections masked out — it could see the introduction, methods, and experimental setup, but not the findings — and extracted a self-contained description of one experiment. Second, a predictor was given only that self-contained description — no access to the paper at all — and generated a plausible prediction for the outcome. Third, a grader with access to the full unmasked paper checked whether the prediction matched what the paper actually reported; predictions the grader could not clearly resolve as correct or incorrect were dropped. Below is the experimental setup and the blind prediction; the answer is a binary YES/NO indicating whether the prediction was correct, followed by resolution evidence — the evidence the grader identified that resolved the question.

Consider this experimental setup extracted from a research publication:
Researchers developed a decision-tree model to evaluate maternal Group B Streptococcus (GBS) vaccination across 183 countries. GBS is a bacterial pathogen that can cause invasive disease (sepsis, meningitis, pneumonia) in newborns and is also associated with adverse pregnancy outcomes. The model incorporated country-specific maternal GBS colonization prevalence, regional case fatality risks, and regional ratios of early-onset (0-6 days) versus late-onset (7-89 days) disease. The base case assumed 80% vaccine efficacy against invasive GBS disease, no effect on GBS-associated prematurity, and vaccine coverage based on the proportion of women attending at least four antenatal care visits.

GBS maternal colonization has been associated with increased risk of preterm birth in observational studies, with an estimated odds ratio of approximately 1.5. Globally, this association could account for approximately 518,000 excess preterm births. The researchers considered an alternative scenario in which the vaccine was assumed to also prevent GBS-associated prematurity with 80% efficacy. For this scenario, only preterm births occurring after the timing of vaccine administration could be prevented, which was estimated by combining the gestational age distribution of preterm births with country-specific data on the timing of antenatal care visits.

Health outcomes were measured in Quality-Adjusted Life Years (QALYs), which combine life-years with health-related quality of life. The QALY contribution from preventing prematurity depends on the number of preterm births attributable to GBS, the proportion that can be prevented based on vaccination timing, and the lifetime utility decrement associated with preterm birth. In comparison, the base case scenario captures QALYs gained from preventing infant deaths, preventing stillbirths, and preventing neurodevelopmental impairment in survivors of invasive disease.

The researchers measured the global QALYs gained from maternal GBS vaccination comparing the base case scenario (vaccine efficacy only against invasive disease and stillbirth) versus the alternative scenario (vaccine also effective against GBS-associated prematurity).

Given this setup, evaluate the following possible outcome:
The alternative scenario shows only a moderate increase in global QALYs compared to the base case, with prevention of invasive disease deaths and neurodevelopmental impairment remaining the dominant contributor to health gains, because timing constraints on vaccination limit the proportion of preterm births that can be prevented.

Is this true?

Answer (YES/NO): YES